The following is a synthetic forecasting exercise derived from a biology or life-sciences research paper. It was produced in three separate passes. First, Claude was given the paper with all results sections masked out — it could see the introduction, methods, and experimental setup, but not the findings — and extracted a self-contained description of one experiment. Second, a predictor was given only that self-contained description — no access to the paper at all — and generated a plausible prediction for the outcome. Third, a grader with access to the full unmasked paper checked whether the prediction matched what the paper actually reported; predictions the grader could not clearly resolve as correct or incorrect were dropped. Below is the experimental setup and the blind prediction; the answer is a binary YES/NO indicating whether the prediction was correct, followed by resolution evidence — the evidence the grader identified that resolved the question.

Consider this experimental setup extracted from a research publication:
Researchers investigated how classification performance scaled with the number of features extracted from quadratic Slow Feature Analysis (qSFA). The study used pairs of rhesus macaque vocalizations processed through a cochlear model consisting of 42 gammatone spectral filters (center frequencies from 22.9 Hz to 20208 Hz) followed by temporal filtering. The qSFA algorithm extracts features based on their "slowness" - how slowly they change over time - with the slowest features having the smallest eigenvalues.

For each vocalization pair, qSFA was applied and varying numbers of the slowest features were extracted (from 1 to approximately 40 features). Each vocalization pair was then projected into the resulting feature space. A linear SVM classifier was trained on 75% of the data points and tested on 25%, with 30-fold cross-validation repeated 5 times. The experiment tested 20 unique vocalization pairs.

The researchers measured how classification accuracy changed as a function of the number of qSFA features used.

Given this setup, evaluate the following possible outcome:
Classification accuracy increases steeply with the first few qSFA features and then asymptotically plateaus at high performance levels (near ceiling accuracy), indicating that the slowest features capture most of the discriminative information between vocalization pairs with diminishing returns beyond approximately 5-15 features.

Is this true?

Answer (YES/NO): YES